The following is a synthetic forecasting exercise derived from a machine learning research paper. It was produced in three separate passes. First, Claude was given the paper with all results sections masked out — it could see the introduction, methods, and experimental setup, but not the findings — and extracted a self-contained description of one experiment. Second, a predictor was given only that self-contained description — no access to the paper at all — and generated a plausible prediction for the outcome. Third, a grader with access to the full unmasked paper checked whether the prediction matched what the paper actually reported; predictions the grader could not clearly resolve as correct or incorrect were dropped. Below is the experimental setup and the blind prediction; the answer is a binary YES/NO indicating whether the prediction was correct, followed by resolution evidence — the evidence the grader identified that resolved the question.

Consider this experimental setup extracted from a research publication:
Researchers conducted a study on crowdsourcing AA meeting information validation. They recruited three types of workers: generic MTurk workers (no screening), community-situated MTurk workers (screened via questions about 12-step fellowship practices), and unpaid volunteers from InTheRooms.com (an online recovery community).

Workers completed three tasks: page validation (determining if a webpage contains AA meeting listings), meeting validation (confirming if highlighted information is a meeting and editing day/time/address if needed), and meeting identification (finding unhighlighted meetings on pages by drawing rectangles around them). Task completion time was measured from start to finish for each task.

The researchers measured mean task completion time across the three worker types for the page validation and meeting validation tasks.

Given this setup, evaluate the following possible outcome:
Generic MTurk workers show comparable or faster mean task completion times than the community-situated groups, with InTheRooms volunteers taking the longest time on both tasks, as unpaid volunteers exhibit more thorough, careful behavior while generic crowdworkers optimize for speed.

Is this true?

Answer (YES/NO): NO